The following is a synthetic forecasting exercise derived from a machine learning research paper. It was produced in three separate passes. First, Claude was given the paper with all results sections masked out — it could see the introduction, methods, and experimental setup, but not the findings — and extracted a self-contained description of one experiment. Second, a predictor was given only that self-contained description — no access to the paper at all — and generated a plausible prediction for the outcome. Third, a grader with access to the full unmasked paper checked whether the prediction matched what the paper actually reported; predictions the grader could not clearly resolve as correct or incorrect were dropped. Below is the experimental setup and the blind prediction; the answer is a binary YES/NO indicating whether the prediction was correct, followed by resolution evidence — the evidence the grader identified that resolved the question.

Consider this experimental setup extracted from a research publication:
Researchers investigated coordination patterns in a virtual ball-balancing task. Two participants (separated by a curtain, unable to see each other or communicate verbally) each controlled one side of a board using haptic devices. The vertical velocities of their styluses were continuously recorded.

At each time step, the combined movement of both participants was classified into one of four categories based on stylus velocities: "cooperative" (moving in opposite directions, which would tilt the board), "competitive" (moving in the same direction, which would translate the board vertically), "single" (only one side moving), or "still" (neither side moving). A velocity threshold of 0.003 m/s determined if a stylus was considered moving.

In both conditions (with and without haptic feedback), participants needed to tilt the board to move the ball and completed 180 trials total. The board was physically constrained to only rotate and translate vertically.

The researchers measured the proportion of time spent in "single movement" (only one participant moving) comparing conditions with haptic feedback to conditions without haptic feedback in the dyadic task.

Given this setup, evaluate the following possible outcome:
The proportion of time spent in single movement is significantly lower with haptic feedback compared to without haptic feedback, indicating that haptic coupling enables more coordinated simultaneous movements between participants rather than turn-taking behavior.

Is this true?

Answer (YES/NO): YES